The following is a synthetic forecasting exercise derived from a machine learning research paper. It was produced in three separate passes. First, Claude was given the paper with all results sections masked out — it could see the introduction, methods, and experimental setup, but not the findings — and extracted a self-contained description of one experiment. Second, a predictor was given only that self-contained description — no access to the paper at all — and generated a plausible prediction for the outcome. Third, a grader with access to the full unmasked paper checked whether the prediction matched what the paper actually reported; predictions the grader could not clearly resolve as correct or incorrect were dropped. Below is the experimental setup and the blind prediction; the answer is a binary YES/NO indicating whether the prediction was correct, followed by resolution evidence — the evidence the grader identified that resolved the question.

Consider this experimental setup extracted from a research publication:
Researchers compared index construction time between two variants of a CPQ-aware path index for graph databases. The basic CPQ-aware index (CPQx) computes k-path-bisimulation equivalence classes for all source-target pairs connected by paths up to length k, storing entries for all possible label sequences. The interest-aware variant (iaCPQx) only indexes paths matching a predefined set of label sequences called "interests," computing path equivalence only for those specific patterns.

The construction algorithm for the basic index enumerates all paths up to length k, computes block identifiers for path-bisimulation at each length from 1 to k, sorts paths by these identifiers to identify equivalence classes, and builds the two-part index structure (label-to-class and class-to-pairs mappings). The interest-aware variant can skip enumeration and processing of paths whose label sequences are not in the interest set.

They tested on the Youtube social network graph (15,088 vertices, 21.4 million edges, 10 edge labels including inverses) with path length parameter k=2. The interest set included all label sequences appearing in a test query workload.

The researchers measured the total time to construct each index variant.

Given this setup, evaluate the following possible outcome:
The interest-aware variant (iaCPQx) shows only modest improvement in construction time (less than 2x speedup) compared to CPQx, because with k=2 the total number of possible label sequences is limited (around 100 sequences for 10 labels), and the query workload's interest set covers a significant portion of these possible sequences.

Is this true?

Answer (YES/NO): NO